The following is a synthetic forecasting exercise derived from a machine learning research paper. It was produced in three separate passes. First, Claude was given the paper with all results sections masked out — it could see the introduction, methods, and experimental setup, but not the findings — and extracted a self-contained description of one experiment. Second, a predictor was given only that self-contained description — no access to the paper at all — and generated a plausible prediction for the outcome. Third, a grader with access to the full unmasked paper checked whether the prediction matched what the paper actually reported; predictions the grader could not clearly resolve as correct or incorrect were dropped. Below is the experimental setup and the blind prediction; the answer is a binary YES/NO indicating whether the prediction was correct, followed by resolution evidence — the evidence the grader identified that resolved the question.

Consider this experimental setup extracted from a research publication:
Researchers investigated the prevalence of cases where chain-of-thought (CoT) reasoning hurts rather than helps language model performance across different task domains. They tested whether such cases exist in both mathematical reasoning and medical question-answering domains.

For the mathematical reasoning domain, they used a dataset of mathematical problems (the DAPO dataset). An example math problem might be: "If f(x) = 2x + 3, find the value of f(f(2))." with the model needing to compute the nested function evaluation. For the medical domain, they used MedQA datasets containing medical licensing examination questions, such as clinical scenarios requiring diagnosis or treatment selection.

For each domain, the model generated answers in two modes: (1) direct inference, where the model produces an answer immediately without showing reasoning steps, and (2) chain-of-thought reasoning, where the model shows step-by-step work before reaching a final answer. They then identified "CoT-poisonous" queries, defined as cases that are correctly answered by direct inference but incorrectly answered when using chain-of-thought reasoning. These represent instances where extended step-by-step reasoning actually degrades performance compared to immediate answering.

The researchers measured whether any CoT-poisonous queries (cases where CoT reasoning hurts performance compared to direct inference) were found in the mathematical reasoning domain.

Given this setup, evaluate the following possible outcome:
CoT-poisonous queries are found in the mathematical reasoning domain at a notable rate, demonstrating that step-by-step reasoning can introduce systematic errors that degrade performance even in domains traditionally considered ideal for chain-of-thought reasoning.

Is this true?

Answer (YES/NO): NO